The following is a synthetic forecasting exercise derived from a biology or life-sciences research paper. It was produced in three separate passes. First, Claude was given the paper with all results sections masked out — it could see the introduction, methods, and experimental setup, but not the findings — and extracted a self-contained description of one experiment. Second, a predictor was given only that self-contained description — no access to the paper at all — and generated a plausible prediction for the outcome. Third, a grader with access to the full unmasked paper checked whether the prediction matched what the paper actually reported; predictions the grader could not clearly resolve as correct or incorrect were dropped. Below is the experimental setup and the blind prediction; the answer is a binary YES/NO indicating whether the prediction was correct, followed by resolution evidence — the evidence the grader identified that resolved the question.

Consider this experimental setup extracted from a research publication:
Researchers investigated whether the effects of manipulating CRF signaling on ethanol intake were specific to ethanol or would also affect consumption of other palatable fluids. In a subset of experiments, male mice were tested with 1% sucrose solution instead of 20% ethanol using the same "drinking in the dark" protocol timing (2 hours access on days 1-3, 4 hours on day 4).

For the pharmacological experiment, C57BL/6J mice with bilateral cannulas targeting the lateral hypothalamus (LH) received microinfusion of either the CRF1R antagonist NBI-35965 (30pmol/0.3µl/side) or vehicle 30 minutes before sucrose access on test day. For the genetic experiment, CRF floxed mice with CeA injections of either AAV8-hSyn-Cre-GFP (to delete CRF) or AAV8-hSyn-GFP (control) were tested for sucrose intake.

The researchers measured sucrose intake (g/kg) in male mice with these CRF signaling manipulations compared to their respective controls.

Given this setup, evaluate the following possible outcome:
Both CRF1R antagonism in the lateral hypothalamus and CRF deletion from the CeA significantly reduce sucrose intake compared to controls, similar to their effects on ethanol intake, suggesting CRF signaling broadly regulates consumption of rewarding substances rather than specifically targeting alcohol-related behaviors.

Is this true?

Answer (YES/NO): NO